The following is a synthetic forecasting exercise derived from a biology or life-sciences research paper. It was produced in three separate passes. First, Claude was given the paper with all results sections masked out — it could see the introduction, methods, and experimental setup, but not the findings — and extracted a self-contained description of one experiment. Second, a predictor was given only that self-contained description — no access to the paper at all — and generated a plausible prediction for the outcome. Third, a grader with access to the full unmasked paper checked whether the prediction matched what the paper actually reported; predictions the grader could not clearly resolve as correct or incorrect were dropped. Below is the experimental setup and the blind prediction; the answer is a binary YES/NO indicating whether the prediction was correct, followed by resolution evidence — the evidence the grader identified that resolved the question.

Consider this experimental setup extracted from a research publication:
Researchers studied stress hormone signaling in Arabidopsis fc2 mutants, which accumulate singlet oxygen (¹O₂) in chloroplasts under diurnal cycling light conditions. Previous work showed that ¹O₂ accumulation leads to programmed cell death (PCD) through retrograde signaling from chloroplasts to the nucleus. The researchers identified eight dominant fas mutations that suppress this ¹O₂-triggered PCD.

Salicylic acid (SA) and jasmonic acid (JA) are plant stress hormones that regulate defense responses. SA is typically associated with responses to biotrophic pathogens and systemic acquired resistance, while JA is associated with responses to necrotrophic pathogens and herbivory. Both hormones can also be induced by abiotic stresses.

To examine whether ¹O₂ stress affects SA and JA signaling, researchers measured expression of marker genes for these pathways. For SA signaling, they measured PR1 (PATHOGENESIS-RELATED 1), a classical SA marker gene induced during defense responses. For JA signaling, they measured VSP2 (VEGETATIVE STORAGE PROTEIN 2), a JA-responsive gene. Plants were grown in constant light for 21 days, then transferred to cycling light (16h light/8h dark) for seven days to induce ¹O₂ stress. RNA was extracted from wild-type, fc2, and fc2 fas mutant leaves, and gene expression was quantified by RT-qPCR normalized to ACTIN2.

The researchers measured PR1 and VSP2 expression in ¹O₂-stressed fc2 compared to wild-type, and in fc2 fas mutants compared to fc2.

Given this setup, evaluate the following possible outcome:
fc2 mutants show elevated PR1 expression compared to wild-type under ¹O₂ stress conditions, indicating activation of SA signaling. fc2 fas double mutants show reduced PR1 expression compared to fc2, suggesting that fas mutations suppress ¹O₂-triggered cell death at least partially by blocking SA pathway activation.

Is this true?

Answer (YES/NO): YES